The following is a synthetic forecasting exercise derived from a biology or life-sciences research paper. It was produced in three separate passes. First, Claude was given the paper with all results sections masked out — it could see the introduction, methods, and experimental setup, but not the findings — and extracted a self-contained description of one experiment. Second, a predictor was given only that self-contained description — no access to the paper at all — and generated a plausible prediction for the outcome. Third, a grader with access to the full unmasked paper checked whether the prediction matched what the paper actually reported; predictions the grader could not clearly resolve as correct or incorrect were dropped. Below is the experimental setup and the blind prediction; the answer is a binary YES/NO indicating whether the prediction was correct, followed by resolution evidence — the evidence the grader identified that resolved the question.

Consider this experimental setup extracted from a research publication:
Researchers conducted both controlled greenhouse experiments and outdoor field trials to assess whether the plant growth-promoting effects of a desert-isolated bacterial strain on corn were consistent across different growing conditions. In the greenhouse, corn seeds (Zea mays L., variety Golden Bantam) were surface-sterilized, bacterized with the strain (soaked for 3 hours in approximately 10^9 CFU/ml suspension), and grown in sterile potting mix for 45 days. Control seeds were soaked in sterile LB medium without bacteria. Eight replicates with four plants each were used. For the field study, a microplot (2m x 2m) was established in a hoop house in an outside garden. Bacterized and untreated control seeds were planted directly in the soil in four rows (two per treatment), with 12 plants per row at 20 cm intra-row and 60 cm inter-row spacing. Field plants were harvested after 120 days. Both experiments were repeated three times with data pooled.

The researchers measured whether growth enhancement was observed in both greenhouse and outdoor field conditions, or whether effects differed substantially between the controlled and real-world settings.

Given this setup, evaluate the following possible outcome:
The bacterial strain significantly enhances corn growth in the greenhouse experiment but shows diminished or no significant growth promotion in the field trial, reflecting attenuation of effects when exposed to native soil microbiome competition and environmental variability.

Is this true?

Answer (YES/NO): NO